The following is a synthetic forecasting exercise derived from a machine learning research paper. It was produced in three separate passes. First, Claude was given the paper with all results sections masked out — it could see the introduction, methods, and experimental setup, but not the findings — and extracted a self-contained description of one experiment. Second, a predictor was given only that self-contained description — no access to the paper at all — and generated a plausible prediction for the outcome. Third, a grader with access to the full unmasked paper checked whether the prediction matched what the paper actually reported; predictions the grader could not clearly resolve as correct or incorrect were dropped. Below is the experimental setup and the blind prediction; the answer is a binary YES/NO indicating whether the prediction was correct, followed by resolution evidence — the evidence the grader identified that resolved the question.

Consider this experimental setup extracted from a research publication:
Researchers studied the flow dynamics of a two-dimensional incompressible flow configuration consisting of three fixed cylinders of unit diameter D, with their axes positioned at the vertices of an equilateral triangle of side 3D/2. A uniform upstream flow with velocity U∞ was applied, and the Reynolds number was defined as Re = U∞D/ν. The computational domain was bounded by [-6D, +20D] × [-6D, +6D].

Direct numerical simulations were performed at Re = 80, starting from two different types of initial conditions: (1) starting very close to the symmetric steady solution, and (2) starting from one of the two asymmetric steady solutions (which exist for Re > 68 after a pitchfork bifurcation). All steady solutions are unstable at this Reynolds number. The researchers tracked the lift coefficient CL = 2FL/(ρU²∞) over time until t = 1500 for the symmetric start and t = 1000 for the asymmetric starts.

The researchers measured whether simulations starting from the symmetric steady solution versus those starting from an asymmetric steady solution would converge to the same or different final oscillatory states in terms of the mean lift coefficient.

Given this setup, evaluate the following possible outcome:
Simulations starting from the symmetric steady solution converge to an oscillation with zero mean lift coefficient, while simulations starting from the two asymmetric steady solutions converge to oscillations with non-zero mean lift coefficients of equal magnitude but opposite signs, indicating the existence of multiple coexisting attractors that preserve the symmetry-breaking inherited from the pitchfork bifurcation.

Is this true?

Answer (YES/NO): NO